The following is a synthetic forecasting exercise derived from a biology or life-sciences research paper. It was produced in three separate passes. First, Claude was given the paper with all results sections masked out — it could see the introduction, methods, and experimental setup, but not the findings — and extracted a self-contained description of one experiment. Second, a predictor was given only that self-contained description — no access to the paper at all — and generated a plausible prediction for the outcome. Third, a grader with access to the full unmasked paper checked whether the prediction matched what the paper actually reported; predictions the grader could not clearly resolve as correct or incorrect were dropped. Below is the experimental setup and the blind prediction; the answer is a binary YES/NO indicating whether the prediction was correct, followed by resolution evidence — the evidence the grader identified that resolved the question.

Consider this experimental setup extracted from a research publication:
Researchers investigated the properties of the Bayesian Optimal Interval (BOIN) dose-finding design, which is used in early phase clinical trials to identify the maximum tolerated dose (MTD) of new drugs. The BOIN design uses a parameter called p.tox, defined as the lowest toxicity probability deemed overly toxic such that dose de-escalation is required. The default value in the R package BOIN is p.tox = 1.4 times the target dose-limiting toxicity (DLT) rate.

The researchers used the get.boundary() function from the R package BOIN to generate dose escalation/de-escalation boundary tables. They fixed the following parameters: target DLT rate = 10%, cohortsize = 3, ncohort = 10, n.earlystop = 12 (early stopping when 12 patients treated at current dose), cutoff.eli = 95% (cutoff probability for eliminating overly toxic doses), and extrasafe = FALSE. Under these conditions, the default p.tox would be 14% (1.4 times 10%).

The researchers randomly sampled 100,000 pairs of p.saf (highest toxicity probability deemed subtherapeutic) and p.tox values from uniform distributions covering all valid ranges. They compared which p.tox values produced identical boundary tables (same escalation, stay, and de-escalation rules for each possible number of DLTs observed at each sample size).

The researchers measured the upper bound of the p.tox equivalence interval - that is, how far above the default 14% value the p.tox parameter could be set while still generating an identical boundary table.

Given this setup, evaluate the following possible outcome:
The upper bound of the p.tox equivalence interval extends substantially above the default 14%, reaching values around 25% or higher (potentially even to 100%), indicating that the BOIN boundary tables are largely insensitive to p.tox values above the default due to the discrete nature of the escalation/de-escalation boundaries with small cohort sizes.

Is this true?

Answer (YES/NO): YES